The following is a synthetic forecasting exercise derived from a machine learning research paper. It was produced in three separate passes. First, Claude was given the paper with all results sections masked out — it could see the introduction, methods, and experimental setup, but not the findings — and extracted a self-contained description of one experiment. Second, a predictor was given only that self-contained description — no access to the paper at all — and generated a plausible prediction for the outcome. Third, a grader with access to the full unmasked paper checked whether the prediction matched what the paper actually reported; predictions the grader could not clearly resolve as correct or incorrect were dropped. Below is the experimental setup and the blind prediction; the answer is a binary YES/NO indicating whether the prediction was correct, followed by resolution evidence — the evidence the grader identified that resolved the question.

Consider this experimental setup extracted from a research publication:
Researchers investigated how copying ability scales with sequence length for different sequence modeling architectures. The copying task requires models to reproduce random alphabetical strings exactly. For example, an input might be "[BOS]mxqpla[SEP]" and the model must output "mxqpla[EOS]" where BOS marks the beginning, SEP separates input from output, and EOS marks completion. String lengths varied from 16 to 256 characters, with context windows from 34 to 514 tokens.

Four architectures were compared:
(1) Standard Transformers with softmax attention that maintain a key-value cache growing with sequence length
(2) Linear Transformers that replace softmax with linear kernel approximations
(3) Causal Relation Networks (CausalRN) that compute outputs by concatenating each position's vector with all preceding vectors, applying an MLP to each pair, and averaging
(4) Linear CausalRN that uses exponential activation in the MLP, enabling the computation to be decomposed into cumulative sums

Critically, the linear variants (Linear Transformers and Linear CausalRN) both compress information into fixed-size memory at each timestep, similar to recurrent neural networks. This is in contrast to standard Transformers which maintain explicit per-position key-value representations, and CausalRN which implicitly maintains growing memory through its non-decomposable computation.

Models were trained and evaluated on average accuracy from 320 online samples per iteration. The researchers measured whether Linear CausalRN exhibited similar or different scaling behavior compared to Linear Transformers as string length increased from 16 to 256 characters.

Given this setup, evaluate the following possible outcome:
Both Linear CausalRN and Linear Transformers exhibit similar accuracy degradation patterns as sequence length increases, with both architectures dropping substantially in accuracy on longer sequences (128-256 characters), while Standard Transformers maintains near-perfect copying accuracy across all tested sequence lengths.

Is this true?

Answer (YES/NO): NO